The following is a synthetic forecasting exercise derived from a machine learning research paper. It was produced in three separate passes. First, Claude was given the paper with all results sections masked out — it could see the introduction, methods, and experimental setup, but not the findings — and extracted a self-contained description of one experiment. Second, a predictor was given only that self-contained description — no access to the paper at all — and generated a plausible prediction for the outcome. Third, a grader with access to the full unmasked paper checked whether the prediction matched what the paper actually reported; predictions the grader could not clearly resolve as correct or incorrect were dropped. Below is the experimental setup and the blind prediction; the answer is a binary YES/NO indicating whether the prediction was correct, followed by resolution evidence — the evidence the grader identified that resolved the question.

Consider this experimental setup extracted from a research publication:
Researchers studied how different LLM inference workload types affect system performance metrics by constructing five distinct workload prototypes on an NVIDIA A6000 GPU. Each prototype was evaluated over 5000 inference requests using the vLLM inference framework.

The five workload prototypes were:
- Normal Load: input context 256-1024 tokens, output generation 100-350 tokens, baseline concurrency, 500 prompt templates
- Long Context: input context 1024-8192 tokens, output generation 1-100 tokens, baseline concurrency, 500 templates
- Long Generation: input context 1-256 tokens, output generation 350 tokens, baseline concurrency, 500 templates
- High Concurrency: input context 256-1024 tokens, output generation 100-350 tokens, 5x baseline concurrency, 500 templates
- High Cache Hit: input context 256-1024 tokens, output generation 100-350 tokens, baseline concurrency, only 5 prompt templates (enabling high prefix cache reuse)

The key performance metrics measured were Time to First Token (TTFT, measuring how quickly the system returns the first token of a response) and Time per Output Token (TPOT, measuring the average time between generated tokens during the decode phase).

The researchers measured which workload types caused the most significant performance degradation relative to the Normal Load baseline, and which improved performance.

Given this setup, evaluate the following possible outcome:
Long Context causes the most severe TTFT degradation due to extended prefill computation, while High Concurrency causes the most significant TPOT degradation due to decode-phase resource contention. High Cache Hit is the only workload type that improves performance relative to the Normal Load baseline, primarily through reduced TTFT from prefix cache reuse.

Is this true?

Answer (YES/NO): NO